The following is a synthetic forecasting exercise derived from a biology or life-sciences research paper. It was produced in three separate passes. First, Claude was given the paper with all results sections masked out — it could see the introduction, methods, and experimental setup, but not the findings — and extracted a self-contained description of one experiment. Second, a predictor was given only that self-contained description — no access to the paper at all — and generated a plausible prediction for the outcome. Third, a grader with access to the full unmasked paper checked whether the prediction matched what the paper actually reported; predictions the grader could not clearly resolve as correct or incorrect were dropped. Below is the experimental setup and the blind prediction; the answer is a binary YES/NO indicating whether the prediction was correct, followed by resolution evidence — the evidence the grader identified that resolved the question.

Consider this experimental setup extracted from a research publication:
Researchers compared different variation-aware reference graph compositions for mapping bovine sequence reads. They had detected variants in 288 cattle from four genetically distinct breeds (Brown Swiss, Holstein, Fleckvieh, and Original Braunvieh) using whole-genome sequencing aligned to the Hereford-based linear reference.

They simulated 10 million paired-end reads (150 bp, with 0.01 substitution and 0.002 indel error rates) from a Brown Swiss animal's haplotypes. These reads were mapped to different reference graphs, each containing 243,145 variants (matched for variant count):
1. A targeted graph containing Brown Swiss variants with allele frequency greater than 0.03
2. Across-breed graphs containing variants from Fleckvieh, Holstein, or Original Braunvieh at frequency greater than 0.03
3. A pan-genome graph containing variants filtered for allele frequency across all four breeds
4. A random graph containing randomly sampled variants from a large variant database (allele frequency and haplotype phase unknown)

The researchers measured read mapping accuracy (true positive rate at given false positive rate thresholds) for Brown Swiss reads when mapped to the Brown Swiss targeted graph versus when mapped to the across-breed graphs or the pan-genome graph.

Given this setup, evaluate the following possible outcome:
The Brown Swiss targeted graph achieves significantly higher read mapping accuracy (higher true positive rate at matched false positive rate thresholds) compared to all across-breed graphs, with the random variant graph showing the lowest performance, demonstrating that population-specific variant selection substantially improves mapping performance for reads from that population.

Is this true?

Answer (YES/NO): YES